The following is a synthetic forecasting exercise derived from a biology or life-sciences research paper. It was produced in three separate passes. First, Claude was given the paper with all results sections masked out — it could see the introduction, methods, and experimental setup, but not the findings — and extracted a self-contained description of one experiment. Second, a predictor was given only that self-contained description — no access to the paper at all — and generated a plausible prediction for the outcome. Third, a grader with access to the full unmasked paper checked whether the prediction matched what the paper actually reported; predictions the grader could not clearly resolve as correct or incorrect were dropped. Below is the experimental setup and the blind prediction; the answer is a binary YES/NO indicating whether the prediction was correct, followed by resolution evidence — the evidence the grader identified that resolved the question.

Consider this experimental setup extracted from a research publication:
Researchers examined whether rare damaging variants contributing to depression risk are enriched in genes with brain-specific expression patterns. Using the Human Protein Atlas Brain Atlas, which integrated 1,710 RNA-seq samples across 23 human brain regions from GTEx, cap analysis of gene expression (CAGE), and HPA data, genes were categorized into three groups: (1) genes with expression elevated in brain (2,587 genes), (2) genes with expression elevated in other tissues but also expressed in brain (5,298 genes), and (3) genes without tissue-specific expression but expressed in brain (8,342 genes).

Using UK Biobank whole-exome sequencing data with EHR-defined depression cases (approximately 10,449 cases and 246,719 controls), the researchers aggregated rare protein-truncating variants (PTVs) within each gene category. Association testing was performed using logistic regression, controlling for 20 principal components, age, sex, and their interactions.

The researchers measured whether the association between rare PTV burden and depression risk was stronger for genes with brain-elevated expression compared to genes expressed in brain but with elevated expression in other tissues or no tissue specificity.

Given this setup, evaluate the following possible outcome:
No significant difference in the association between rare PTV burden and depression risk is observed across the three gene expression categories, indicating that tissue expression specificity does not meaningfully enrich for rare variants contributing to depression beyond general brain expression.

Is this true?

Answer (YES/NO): NO